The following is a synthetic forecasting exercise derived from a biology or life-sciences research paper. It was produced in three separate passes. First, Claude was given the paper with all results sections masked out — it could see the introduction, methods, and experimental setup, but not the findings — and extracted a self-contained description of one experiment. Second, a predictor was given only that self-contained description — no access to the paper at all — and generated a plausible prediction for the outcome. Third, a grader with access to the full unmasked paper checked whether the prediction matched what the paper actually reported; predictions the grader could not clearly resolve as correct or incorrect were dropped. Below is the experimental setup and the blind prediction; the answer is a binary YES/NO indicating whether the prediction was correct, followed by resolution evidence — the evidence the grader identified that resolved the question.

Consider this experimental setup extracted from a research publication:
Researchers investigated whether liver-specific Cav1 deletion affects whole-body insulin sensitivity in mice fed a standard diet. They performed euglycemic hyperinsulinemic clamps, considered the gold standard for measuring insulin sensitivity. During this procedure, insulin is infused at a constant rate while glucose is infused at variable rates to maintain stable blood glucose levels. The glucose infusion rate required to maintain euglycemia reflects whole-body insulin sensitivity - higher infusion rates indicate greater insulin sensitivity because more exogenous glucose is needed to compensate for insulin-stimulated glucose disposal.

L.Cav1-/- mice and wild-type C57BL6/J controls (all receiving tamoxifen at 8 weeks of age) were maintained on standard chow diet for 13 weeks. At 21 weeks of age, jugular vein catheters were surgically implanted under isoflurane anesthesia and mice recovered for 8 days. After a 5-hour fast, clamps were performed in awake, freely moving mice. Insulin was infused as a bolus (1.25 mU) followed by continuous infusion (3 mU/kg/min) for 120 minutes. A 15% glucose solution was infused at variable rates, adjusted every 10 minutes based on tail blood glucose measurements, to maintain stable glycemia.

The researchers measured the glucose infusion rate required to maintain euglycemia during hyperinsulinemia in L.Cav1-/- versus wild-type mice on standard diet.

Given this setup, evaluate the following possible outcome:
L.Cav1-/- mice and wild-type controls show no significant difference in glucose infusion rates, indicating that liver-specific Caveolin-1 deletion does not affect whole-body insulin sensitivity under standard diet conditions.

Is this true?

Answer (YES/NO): NO